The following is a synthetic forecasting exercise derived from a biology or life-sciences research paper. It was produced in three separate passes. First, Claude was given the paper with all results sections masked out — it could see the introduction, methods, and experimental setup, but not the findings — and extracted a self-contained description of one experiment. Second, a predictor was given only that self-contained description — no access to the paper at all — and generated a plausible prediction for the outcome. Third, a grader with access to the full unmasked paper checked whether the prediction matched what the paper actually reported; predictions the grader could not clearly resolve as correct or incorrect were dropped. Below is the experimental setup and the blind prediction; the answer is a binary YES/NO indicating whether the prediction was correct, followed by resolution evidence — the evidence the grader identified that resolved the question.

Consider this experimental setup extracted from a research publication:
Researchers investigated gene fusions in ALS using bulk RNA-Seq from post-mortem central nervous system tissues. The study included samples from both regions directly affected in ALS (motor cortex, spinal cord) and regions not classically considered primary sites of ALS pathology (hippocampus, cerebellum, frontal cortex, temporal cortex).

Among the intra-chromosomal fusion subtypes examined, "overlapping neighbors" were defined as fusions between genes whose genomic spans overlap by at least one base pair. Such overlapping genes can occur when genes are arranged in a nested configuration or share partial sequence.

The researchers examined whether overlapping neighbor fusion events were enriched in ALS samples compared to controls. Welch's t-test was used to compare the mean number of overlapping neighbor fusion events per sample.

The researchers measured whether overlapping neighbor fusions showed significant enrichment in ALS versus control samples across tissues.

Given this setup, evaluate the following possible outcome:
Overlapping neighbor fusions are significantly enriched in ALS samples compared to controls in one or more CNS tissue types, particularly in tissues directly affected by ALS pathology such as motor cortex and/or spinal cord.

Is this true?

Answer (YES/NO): YES